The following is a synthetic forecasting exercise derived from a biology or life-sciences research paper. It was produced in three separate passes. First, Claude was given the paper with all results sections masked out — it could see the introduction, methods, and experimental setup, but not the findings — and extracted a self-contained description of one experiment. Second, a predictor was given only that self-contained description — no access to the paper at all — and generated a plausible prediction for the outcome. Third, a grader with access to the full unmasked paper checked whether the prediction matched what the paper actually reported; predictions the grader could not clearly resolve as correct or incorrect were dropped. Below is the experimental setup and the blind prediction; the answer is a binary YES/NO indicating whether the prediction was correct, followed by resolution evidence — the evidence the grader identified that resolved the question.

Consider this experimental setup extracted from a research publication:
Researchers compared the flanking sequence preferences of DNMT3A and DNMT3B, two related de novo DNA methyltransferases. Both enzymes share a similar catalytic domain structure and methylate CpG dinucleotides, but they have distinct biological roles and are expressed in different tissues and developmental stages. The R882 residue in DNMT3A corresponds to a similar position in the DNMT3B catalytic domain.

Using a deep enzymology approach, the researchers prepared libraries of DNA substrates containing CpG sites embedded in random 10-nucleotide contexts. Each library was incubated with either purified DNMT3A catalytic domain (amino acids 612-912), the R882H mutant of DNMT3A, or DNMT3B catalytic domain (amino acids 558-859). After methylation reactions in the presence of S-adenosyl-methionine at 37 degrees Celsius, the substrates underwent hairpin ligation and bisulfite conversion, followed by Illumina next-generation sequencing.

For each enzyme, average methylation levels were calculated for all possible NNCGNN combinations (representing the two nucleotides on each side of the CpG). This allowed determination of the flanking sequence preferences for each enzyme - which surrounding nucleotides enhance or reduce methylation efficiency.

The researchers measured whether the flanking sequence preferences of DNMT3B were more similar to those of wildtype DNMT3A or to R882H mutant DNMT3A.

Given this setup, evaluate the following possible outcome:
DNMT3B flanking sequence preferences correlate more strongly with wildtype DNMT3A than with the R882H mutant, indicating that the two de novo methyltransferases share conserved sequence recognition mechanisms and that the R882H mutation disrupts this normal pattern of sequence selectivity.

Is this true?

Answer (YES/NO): NO